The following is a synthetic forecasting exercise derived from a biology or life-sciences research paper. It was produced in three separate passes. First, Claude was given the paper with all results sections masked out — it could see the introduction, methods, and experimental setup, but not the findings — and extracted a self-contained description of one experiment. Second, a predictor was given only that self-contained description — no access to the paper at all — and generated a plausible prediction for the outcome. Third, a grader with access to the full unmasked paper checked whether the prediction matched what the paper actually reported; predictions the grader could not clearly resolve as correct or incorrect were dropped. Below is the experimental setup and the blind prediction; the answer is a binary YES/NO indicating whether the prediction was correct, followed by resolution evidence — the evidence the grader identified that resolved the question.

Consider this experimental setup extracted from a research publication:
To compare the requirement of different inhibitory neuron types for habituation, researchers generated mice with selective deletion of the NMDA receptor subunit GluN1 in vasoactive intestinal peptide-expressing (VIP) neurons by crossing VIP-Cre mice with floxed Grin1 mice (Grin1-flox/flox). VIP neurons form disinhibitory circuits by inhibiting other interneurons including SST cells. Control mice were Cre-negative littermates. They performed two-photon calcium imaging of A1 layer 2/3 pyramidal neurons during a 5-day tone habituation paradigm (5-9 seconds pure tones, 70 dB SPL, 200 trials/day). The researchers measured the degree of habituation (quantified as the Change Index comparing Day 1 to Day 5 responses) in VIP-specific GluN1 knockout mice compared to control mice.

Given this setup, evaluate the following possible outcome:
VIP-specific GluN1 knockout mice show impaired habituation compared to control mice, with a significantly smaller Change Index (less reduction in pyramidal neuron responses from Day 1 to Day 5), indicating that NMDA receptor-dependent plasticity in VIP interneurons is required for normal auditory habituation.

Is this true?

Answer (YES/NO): NO